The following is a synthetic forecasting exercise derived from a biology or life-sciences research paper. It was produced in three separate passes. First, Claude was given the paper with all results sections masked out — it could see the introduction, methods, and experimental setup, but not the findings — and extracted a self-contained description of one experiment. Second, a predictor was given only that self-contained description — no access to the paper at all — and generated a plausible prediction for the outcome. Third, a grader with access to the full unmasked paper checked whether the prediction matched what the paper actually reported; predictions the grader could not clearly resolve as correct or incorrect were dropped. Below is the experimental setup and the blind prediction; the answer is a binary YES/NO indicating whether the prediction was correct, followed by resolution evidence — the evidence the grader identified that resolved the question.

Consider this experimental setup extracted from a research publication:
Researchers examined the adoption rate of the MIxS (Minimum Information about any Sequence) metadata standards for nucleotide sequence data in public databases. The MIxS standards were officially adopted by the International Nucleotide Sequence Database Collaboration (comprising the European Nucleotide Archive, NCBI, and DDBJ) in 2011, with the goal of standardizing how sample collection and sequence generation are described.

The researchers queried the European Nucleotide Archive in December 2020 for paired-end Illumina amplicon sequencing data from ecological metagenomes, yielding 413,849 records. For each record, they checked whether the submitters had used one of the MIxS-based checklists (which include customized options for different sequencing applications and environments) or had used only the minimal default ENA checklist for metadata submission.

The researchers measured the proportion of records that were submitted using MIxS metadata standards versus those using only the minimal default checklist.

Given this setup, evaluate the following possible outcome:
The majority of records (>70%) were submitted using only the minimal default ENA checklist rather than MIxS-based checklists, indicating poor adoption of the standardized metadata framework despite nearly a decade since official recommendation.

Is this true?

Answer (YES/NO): YES